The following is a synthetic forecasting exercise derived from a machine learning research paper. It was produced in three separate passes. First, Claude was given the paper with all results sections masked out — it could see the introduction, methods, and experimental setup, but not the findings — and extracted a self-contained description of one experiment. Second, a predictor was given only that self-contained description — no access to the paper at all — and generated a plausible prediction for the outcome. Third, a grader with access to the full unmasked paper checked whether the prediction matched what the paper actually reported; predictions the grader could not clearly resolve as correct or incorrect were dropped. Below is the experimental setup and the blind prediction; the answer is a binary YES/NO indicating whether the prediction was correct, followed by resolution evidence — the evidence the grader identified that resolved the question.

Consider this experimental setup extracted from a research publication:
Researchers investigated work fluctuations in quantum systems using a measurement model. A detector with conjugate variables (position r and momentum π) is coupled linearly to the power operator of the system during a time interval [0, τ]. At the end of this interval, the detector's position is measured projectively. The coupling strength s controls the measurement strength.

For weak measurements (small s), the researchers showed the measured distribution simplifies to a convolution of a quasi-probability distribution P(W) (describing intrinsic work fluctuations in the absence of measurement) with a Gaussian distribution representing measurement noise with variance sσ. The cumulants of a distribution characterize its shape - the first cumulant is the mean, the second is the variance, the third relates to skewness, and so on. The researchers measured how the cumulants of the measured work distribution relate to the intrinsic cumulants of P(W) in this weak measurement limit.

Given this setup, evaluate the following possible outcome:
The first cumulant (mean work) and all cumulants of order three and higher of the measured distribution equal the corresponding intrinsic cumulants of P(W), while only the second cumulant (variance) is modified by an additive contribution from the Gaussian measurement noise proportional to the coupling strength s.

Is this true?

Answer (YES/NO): NO